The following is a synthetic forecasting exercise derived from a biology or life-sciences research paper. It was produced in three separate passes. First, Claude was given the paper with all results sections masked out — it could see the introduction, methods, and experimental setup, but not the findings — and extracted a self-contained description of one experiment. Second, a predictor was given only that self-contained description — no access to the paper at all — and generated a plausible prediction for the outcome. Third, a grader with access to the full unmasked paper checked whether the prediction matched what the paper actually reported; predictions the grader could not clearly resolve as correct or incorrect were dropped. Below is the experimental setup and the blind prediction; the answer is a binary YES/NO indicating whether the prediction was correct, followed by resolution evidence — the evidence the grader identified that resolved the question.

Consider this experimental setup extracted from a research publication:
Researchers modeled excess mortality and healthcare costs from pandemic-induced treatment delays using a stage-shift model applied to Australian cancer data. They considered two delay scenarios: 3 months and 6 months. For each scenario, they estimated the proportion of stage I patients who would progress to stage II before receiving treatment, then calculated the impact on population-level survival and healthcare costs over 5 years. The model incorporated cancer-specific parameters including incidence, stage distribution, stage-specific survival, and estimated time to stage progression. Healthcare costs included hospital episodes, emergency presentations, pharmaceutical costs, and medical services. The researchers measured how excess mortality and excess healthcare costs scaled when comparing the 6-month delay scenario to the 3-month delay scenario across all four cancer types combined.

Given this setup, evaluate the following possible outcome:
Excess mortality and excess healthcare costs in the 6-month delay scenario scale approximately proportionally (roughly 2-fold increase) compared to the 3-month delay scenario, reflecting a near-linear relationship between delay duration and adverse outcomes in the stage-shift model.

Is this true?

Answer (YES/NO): NO